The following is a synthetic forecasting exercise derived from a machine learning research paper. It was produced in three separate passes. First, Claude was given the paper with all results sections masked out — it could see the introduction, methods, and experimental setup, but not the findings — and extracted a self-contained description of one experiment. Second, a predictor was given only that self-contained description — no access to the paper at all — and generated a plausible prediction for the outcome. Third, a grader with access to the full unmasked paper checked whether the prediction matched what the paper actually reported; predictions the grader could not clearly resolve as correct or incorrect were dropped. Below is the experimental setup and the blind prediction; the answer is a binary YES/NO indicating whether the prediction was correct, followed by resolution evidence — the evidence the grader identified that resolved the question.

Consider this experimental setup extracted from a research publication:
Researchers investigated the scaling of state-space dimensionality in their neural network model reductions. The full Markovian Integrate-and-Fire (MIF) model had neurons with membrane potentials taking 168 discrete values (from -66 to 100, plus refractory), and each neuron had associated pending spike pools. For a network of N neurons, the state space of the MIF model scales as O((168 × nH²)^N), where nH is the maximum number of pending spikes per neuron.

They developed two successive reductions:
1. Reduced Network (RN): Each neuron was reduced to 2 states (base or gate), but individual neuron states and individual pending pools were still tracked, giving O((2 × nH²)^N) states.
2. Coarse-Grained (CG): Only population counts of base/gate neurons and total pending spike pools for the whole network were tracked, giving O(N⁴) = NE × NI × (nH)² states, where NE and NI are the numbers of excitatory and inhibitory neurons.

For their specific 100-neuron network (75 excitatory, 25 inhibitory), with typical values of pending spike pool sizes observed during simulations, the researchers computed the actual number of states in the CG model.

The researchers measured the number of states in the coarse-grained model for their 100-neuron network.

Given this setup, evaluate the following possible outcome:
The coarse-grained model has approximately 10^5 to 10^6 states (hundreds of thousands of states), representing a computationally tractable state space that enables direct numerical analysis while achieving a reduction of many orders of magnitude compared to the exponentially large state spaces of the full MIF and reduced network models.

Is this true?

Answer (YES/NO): NO